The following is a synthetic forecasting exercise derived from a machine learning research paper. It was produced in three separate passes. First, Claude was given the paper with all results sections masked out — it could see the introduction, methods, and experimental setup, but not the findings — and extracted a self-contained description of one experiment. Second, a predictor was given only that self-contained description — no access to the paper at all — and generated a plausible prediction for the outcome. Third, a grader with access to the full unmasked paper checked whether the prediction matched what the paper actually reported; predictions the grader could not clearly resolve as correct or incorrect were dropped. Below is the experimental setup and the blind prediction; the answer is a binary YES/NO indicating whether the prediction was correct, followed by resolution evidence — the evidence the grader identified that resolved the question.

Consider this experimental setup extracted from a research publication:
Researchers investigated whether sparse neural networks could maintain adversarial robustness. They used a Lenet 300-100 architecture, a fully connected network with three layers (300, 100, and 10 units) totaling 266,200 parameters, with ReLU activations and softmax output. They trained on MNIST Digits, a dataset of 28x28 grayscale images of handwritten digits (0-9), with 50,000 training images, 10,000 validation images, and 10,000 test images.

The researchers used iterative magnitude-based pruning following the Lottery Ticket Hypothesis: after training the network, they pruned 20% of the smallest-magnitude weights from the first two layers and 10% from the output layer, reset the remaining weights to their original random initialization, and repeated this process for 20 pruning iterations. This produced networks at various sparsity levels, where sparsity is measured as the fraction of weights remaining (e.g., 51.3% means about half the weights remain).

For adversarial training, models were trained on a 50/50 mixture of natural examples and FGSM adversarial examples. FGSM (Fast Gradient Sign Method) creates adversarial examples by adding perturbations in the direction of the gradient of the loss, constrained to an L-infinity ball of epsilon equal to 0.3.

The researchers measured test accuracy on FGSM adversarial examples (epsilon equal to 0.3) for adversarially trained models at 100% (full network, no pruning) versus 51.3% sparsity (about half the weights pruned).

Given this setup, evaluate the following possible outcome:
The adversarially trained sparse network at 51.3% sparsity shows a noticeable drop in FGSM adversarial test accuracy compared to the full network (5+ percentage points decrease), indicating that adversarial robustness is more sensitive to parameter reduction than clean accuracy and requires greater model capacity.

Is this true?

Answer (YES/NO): NO